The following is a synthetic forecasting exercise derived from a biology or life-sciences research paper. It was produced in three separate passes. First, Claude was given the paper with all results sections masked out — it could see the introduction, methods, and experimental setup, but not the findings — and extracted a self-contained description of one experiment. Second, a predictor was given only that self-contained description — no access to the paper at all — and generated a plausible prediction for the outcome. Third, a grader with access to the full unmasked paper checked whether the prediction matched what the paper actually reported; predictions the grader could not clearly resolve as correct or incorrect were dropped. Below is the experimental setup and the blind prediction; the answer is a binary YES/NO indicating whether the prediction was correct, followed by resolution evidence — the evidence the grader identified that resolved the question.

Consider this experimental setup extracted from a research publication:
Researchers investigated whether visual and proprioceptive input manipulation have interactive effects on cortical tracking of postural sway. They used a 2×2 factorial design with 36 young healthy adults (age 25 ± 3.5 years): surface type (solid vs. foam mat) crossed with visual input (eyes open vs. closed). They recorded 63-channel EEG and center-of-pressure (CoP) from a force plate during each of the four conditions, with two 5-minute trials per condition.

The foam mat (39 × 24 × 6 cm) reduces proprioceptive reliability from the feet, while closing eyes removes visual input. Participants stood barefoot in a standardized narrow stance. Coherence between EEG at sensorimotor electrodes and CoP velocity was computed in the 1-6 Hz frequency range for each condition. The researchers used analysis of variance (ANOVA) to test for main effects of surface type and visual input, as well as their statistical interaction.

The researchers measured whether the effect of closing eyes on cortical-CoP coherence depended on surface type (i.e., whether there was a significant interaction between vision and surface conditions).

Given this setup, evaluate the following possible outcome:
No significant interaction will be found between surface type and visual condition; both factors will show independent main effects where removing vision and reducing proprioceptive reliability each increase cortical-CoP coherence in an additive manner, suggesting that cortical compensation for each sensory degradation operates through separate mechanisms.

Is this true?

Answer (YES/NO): NO